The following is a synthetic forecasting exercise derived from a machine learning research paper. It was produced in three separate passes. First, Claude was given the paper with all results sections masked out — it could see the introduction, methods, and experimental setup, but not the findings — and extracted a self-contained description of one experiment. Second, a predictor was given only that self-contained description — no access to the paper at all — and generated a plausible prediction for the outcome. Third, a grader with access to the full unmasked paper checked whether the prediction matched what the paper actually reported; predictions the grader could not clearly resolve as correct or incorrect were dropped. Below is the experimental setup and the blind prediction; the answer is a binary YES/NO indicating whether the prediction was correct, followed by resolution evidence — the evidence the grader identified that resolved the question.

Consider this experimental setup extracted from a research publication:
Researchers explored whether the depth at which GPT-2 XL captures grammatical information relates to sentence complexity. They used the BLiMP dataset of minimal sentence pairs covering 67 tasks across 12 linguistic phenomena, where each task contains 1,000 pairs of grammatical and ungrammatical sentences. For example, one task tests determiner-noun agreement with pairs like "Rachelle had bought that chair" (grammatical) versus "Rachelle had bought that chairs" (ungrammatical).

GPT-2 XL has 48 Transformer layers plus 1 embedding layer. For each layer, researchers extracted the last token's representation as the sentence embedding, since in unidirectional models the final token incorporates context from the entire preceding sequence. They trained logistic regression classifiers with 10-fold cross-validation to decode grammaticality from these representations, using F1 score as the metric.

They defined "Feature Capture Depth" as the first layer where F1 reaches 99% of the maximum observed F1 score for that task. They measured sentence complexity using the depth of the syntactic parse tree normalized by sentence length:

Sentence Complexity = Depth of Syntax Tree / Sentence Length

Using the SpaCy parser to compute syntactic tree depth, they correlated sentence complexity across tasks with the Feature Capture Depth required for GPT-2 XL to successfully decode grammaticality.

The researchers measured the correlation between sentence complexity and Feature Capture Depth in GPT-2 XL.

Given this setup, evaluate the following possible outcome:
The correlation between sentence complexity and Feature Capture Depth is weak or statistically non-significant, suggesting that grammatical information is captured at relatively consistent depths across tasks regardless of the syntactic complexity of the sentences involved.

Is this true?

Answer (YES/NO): NO